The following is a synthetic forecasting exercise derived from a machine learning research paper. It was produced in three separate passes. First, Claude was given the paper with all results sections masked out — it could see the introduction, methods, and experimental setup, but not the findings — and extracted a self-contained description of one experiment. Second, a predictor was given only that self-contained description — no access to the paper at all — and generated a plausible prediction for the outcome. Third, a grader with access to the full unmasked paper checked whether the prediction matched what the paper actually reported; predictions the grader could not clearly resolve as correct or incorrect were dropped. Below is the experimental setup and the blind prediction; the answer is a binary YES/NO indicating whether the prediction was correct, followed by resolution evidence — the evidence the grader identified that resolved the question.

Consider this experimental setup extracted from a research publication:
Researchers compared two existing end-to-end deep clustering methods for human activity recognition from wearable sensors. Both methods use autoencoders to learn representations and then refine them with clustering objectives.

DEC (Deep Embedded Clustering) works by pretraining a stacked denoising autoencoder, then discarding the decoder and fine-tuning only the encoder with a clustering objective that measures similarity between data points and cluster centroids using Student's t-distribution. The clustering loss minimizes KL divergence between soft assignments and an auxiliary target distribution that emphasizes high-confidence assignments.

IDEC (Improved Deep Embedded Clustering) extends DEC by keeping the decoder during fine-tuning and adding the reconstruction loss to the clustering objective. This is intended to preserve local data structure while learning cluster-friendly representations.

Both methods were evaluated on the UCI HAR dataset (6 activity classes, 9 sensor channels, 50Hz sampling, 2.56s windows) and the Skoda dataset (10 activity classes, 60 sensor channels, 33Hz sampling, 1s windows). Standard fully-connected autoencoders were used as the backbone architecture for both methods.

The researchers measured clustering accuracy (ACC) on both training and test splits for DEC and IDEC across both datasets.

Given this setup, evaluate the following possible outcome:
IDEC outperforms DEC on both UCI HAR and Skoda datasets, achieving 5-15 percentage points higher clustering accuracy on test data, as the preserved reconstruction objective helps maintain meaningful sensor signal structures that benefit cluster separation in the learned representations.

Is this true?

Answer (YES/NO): NO